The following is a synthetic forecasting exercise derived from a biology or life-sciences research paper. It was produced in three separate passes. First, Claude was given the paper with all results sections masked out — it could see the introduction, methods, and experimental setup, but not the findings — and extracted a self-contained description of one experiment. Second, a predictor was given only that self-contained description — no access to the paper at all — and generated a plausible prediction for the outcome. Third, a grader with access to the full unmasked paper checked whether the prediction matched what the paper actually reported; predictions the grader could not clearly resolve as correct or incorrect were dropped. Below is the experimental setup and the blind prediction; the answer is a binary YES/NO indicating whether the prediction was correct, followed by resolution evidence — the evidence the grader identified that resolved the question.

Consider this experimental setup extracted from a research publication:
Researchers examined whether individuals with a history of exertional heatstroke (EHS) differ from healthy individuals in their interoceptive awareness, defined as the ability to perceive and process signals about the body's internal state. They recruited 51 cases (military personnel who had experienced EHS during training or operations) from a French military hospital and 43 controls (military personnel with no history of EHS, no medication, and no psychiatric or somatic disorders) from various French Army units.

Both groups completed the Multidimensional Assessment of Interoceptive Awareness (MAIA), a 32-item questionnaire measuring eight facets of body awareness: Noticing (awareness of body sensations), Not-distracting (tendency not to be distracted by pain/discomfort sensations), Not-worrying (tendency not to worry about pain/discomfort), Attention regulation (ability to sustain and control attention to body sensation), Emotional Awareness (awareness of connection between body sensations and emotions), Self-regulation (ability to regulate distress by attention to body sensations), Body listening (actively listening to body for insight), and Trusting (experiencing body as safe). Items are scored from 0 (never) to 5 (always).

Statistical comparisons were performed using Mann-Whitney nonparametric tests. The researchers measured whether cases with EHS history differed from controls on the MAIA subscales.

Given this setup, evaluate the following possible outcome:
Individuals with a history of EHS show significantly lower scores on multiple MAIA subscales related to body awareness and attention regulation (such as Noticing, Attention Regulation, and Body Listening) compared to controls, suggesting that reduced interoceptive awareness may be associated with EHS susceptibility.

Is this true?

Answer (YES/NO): YES